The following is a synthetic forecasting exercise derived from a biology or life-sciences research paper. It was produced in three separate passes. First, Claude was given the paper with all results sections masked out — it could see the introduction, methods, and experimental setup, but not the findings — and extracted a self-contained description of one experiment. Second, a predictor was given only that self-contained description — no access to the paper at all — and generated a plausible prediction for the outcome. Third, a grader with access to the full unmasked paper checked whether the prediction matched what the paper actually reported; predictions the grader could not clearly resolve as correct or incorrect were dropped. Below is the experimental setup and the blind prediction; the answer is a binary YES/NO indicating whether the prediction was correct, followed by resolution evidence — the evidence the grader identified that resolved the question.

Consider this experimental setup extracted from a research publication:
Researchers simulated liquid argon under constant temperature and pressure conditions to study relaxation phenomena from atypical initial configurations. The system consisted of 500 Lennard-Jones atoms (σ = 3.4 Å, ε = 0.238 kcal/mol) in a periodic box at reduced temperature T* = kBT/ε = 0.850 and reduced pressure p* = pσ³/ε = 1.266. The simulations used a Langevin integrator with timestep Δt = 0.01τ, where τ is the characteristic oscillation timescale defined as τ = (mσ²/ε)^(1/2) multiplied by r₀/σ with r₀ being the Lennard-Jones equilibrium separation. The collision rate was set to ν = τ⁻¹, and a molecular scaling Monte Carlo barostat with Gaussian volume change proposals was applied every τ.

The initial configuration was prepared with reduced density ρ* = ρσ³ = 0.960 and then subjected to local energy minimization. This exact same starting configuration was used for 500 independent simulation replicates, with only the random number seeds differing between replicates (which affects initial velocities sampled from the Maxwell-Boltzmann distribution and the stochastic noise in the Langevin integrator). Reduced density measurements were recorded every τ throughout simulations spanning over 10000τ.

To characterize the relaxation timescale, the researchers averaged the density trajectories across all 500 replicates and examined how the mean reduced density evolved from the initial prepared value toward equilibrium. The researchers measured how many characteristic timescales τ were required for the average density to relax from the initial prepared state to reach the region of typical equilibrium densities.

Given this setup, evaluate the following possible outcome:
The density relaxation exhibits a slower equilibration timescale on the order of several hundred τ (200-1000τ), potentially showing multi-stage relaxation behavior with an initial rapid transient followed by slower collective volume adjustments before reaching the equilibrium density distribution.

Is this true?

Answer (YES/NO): NO